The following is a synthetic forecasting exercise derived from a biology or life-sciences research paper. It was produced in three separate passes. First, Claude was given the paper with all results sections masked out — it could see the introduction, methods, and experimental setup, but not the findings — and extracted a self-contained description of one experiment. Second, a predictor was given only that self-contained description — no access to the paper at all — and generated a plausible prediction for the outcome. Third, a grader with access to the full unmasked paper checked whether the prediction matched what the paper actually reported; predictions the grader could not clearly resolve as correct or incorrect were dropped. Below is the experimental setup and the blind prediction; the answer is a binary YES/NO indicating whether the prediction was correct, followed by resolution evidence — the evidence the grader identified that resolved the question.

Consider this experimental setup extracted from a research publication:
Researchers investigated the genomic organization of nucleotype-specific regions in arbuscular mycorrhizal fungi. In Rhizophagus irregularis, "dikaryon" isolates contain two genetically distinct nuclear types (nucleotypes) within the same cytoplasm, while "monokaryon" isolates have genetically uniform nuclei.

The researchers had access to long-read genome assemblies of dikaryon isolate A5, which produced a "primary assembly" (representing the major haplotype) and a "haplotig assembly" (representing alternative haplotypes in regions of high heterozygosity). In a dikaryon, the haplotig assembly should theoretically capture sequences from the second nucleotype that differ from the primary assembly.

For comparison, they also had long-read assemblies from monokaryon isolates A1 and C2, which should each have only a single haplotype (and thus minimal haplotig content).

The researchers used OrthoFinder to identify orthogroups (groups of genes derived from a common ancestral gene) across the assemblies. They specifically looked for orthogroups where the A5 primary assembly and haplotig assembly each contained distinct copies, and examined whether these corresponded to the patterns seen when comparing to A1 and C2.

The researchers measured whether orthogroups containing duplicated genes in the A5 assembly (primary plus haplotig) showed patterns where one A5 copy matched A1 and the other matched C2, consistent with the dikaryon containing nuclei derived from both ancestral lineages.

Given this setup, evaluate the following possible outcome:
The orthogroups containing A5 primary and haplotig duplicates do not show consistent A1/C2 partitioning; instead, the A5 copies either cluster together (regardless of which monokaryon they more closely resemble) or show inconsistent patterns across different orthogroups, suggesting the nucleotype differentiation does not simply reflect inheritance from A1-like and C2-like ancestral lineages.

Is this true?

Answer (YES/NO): NO